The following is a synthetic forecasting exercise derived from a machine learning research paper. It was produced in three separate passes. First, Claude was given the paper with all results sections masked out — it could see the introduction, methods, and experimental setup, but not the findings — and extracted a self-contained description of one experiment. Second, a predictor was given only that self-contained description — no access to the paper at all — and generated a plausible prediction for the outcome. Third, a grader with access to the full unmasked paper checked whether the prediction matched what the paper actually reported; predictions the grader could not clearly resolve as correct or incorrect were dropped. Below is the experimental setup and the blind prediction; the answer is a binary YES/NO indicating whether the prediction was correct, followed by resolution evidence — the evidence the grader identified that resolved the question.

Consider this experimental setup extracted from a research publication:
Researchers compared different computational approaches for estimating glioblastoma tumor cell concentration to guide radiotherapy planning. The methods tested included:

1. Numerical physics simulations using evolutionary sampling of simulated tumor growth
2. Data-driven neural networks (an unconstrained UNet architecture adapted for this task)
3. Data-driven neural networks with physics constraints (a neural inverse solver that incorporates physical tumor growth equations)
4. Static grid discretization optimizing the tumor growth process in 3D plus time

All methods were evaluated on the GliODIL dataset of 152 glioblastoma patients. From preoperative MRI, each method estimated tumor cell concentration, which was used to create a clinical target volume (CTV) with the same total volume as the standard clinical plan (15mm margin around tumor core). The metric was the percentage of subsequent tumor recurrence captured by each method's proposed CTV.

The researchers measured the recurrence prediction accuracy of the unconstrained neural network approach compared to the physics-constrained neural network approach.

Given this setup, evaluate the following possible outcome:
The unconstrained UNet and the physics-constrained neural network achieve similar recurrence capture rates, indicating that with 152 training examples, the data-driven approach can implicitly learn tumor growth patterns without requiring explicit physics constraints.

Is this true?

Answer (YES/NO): NO